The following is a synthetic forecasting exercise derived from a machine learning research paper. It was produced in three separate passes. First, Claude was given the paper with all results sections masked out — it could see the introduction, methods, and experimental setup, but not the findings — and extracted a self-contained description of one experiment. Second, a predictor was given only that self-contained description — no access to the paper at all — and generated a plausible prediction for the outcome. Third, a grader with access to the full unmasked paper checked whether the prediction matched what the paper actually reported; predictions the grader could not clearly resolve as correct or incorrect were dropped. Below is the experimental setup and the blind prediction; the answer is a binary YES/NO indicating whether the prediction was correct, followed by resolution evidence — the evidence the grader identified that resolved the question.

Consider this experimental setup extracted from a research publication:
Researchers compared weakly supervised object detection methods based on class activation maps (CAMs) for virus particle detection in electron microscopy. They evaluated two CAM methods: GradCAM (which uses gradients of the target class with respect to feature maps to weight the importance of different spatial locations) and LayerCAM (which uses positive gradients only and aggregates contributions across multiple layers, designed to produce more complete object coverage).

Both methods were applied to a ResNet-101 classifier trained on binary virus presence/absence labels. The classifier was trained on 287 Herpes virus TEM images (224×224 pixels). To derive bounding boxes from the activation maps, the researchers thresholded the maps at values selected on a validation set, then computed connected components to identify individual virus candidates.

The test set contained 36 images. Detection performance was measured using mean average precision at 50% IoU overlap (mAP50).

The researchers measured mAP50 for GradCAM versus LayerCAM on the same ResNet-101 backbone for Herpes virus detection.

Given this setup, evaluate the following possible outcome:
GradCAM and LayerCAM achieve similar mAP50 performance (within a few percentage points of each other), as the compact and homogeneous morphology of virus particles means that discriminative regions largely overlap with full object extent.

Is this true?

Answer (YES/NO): YES